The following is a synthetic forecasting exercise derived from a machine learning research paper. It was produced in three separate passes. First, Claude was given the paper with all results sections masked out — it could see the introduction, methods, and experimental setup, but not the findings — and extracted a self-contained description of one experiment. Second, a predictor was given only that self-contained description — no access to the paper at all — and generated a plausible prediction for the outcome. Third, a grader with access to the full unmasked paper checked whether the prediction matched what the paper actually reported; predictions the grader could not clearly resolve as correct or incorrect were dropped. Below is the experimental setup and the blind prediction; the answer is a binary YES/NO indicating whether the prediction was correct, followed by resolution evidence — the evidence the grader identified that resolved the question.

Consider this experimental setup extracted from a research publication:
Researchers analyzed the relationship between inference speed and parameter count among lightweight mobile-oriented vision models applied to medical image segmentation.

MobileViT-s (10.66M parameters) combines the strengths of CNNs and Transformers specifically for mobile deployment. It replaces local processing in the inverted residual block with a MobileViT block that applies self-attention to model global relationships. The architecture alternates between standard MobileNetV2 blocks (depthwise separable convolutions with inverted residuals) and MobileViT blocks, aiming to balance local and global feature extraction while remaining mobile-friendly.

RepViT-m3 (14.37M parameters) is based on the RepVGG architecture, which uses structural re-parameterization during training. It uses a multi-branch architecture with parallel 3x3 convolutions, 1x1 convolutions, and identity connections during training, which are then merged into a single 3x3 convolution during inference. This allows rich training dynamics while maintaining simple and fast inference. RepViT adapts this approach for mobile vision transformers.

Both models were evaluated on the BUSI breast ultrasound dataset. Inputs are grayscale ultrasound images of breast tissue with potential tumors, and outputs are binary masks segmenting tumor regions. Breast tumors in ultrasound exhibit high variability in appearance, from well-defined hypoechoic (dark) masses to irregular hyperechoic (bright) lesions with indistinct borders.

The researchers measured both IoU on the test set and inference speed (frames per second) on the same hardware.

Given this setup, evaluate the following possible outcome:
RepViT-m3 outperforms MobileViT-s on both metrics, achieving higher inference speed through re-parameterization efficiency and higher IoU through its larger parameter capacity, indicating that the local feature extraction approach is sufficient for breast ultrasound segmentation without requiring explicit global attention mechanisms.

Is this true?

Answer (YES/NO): NO